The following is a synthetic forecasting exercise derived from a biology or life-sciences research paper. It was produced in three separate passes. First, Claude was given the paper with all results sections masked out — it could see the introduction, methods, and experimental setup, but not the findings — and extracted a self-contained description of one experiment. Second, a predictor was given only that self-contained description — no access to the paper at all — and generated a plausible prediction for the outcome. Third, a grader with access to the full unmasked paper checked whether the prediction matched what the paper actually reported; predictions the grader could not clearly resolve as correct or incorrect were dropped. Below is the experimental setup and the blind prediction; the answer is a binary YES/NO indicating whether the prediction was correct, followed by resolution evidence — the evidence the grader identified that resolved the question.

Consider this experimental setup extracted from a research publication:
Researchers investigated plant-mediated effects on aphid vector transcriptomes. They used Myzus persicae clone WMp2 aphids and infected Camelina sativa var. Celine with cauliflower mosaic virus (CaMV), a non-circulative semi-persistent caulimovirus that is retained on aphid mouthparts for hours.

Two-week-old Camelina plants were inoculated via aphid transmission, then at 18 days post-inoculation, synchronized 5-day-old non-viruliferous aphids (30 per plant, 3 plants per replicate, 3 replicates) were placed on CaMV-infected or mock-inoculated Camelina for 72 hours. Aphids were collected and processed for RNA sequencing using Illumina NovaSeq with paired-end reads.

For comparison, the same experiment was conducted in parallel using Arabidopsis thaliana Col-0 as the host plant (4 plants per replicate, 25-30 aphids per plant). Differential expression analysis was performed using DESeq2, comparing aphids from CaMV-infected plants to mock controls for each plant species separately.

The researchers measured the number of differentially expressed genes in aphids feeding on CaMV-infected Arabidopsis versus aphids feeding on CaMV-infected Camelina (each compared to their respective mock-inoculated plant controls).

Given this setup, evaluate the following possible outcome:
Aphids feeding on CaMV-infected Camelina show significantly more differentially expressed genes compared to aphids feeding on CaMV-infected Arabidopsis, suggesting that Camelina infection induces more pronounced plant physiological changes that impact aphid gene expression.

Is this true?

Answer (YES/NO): NO